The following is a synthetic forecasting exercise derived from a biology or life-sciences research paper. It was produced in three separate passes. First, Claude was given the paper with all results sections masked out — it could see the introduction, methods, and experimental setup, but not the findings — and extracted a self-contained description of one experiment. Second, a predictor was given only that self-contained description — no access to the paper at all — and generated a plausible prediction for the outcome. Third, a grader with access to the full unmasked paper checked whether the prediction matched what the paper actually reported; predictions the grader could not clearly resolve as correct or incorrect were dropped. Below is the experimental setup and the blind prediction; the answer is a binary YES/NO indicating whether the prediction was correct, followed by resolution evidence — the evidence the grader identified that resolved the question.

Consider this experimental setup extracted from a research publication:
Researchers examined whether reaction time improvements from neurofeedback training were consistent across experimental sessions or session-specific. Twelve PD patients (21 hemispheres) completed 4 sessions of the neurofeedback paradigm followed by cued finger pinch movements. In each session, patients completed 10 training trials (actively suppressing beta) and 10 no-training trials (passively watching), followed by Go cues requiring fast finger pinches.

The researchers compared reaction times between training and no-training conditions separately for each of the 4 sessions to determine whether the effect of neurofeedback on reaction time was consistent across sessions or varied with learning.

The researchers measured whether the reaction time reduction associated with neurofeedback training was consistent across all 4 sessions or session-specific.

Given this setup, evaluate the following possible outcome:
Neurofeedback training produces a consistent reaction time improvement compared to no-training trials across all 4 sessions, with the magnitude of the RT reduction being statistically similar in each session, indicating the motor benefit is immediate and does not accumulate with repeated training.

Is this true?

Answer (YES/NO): NO